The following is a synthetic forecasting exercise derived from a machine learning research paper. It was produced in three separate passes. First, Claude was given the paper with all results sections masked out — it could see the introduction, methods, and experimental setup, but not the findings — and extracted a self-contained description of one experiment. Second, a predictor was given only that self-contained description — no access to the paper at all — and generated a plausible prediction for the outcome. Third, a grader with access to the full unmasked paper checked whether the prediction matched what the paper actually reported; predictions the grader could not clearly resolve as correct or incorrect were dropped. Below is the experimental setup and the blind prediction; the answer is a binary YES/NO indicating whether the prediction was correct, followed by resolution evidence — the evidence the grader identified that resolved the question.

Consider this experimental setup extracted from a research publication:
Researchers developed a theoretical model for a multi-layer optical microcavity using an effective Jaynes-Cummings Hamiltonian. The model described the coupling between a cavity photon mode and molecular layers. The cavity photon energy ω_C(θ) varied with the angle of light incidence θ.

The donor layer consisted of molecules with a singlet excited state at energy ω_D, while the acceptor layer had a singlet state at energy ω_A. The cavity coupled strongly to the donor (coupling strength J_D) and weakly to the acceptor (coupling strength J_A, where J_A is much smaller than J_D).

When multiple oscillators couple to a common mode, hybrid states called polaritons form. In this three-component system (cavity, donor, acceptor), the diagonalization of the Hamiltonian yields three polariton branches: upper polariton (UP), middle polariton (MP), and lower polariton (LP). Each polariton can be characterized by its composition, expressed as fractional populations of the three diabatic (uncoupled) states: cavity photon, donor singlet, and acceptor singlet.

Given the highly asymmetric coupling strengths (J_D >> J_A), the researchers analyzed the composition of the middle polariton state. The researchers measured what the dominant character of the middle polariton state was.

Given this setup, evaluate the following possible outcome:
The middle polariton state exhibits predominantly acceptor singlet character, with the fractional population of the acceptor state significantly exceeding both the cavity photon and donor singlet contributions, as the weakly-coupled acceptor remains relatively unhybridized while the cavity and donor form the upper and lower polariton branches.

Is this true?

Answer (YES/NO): YES